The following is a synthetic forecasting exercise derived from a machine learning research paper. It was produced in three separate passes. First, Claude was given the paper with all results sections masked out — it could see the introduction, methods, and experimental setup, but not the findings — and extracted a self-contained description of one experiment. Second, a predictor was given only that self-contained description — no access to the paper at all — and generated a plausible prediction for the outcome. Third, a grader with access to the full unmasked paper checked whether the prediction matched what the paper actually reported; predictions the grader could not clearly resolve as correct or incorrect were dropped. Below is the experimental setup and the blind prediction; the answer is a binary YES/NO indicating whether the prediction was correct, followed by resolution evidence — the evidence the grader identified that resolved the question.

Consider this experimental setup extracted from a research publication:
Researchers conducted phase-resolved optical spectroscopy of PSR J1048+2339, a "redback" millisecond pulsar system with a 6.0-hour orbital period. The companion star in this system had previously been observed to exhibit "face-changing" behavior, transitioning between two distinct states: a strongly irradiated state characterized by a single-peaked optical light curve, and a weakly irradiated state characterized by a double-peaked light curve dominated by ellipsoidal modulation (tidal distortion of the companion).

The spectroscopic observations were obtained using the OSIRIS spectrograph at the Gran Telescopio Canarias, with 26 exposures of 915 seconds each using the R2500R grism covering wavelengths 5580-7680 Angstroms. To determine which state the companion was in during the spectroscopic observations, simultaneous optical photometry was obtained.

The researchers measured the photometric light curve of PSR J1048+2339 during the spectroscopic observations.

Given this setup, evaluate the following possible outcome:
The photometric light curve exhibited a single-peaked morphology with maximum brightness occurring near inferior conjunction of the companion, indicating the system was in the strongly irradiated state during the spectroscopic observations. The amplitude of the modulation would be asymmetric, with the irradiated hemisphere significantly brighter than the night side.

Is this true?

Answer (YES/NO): NO